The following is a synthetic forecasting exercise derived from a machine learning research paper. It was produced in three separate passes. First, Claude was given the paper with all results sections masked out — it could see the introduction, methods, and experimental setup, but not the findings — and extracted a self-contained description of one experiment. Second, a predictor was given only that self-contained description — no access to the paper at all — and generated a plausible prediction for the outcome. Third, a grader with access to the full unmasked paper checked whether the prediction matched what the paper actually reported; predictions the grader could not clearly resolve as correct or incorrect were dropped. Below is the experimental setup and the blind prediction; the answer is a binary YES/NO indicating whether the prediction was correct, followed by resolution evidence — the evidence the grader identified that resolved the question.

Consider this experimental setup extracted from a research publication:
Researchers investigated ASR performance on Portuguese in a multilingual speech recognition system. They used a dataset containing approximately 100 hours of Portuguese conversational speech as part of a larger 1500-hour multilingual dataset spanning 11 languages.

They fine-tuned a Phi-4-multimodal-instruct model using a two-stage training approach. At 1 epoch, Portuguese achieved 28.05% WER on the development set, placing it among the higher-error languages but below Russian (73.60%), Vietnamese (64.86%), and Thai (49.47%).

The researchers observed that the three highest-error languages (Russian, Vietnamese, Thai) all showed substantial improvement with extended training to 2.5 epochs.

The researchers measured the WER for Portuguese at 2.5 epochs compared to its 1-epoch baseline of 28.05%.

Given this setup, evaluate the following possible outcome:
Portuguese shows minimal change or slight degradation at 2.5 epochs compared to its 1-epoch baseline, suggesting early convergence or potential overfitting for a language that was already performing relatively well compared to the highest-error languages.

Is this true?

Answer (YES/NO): YES